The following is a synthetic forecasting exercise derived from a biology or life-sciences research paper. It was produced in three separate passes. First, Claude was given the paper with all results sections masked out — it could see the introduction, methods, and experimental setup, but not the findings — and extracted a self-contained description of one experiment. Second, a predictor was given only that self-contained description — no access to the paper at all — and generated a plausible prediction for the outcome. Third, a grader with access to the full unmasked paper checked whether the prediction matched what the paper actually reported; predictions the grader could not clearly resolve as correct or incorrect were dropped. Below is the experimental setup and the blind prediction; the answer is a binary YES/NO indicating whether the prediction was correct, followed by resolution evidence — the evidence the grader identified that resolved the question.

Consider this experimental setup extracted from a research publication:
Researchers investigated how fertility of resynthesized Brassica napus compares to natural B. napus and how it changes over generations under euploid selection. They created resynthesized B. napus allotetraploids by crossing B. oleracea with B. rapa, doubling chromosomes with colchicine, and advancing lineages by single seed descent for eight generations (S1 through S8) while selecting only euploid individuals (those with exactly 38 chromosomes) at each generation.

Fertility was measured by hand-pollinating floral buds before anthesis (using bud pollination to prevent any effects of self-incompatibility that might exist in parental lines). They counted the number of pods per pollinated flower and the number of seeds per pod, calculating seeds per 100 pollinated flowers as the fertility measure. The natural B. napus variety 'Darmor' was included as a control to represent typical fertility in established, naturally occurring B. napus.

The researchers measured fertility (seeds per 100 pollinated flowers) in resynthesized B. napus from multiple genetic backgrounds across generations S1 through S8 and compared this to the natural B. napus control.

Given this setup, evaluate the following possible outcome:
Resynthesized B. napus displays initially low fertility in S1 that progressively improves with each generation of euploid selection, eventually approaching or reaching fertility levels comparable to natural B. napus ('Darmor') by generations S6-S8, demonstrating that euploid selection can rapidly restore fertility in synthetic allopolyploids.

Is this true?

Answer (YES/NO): NO